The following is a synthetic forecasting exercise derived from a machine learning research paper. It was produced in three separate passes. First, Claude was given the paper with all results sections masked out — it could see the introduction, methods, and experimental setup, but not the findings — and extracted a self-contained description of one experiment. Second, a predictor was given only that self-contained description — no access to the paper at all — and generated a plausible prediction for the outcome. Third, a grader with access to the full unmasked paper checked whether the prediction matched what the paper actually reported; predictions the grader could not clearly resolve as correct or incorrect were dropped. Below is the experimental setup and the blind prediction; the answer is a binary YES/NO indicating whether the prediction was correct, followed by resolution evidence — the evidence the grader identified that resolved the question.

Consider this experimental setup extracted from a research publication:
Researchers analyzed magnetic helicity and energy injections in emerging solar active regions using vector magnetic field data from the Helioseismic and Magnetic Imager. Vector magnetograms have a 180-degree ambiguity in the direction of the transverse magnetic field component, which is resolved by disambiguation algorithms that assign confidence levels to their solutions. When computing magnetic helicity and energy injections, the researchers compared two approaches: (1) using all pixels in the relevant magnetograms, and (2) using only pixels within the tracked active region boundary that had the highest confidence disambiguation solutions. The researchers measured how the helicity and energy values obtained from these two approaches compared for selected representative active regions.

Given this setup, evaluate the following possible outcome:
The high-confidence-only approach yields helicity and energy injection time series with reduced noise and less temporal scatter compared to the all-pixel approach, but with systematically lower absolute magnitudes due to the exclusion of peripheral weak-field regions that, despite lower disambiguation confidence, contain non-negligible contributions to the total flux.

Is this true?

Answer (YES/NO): NO